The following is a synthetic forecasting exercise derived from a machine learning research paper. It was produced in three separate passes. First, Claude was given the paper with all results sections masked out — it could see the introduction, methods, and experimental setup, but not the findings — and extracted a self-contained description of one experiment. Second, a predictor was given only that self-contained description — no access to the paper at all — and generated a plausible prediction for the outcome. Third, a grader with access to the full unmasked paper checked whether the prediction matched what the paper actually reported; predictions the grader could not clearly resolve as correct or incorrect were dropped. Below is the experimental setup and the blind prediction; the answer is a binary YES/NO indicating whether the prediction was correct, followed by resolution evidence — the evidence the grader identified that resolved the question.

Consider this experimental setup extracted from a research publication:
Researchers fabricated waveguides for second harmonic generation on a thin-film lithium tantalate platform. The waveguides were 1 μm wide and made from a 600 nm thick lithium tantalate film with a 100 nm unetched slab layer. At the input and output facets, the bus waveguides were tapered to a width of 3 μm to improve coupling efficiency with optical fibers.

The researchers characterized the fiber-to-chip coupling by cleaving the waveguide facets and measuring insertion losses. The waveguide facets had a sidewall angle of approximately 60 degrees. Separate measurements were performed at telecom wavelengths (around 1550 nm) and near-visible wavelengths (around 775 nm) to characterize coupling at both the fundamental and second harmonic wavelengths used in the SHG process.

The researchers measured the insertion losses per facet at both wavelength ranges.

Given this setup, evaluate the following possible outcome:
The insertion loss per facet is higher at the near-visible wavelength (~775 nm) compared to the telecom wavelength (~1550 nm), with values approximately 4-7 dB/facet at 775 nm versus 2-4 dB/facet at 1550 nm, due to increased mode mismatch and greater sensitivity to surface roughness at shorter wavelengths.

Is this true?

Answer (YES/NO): NO